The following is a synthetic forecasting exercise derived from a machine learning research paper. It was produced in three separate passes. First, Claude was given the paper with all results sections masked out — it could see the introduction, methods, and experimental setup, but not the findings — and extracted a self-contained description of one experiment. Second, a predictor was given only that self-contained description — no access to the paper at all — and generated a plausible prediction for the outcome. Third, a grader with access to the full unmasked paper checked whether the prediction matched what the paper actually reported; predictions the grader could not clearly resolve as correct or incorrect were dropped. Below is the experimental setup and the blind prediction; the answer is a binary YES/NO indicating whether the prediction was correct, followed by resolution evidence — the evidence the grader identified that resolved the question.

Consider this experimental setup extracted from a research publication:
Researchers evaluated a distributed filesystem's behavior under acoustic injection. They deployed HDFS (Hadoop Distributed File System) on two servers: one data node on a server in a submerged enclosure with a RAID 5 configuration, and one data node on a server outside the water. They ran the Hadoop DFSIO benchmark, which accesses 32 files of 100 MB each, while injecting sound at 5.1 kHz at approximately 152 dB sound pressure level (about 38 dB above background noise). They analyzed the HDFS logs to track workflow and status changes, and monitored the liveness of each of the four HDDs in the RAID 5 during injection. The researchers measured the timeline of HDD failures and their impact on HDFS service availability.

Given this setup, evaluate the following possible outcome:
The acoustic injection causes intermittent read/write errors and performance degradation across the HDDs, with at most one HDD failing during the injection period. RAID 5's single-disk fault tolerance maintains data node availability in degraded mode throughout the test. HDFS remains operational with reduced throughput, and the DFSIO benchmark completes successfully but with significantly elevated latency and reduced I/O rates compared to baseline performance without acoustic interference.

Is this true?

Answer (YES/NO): NO